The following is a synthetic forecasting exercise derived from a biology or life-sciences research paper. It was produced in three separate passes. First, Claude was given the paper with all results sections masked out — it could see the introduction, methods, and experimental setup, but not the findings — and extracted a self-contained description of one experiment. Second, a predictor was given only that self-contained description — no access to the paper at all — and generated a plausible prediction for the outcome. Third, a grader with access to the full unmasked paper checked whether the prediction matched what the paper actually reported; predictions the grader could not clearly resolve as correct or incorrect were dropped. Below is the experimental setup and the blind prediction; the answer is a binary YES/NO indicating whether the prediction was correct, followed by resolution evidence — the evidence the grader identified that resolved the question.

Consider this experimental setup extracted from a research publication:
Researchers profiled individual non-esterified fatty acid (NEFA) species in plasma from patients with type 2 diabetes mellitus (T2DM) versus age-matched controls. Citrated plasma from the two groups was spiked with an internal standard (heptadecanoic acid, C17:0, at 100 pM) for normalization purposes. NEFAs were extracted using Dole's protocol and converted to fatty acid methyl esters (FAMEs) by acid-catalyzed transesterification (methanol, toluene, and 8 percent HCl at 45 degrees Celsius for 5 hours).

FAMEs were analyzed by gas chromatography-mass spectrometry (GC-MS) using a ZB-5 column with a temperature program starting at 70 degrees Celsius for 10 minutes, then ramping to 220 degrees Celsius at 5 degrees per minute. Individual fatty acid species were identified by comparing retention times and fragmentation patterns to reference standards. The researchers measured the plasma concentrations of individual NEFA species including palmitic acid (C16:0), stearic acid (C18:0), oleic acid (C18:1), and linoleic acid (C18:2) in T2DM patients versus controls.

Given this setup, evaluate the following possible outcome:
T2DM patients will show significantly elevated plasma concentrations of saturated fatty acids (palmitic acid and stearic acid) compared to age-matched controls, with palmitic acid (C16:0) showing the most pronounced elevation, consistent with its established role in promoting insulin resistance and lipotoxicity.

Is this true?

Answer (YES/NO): NO